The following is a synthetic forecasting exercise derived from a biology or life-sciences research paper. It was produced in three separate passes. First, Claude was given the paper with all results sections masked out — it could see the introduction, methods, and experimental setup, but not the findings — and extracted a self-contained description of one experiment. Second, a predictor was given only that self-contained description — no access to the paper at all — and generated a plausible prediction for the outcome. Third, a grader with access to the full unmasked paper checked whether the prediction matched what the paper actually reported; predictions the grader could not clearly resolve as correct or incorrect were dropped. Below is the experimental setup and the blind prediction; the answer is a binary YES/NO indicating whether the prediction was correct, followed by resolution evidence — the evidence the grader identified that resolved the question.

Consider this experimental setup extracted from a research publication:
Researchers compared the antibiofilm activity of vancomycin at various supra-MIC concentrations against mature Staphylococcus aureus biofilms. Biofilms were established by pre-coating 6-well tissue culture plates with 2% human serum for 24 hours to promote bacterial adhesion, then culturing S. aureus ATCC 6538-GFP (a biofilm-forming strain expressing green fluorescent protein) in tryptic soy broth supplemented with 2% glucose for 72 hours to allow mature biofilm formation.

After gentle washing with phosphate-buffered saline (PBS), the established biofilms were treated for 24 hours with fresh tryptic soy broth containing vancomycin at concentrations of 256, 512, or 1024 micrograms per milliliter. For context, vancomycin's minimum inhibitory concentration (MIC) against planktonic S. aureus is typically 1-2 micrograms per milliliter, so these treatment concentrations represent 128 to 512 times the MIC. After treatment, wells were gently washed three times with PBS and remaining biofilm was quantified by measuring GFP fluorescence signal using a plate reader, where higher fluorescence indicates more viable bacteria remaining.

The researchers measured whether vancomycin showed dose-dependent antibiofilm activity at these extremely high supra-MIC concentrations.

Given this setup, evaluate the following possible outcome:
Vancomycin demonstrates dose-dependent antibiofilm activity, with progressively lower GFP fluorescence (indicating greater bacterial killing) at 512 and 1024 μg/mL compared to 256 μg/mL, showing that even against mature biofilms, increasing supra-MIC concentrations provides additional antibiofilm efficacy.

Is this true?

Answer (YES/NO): NO